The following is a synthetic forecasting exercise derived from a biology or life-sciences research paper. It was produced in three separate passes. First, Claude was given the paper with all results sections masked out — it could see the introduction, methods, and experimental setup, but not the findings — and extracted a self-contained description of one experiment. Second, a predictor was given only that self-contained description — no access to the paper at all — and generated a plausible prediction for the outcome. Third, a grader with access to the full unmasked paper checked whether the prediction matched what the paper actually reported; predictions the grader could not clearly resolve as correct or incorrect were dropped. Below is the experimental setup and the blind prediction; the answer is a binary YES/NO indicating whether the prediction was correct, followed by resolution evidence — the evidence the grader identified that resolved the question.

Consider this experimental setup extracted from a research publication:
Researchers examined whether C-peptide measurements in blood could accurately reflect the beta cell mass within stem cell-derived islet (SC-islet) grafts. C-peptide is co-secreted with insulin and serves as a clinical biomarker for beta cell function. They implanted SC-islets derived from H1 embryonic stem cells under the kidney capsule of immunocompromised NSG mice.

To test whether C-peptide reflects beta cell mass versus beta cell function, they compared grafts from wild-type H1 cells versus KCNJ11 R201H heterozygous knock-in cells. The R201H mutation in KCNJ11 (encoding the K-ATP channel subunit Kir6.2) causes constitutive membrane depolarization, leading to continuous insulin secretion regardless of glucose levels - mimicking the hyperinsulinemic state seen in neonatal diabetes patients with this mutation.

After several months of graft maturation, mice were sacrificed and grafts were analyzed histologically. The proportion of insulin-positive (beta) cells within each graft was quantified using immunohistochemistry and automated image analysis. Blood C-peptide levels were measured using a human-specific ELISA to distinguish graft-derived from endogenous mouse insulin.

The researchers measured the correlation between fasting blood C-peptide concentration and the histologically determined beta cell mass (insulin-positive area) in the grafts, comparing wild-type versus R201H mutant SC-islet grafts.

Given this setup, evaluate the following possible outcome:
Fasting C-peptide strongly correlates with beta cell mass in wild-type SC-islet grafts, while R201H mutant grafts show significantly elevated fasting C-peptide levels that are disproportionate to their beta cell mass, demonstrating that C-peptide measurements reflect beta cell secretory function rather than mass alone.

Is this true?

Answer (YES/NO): NO